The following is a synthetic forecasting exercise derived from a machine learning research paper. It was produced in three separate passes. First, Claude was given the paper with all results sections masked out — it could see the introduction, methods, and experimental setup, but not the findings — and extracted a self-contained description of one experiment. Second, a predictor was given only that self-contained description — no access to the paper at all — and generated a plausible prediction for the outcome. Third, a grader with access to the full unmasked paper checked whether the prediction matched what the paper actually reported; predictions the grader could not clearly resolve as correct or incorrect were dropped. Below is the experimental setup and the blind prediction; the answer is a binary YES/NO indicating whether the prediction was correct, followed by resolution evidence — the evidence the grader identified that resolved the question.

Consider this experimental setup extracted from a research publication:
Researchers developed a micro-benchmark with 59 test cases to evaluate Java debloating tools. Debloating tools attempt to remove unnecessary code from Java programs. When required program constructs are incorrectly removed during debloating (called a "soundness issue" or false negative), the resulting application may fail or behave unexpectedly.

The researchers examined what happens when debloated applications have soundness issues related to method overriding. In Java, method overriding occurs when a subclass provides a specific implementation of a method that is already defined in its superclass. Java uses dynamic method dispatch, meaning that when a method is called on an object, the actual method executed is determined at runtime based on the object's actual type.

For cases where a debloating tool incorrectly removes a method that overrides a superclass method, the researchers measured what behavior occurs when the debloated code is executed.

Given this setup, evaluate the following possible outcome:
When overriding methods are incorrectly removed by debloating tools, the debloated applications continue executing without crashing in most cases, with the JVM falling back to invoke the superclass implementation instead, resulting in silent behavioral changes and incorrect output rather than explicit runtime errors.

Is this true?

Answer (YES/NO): YES